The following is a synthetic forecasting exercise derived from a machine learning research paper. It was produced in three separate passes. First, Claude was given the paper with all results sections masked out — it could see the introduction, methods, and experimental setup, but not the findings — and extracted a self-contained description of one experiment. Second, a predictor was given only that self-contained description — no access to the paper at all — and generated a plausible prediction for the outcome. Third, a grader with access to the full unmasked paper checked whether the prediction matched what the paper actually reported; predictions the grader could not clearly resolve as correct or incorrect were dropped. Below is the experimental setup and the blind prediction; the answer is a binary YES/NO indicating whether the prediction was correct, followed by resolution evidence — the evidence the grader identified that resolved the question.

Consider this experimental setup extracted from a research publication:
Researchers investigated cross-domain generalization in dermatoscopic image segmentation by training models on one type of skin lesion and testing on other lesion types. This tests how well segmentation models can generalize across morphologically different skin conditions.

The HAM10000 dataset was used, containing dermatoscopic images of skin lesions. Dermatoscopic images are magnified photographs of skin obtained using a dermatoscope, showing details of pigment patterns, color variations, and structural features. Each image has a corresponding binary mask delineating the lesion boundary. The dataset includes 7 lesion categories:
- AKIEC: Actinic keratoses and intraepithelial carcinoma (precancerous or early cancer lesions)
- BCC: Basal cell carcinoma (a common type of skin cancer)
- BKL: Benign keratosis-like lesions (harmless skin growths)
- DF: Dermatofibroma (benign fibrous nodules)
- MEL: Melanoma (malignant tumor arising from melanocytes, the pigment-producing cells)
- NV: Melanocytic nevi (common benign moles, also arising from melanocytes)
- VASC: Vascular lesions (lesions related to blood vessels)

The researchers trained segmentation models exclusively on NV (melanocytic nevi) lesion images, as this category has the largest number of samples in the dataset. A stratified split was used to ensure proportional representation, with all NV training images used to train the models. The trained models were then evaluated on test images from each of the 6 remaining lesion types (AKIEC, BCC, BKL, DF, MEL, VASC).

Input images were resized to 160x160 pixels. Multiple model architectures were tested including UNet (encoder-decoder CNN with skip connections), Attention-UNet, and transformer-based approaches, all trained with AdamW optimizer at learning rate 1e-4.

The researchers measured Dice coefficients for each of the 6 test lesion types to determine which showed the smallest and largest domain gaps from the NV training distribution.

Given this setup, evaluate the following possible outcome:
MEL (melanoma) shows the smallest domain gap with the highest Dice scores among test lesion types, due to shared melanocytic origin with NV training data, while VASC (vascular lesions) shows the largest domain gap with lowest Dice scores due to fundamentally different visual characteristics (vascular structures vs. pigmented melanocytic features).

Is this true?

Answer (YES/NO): NO